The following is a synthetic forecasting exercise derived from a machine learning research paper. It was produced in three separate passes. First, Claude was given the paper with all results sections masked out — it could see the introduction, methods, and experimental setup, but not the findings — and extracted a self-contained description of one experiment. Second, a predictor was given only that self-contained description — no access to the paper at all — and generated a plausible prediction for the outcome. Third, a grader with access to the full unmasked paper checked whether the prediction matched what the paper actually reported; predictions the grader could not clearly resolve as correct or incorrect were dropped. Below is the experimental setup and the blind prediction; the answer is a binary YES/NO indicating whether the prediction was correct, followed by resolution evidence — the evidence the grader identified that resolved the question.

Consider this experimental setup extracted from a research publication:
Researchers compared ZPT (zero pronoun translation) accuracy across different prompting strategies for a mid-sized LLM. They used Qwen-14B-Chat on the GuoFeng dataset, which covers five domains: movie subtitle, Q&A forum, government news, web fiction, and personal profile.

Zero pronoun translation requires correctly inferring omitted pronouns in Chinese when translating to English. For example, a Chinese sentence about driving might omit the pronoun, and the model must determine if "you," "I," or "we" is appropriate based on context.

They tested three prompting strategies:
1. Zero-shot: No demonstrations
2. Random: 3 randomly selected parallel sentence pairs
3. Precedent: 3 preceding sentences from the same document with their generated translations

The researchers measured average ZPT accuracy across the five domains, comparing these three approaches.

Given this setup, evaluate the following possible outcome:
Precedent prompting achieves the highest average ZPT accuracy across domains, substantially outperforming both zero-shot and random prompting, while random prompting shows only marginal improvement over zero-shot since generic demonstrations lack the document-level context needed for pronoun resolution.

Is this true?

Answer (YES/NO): NO